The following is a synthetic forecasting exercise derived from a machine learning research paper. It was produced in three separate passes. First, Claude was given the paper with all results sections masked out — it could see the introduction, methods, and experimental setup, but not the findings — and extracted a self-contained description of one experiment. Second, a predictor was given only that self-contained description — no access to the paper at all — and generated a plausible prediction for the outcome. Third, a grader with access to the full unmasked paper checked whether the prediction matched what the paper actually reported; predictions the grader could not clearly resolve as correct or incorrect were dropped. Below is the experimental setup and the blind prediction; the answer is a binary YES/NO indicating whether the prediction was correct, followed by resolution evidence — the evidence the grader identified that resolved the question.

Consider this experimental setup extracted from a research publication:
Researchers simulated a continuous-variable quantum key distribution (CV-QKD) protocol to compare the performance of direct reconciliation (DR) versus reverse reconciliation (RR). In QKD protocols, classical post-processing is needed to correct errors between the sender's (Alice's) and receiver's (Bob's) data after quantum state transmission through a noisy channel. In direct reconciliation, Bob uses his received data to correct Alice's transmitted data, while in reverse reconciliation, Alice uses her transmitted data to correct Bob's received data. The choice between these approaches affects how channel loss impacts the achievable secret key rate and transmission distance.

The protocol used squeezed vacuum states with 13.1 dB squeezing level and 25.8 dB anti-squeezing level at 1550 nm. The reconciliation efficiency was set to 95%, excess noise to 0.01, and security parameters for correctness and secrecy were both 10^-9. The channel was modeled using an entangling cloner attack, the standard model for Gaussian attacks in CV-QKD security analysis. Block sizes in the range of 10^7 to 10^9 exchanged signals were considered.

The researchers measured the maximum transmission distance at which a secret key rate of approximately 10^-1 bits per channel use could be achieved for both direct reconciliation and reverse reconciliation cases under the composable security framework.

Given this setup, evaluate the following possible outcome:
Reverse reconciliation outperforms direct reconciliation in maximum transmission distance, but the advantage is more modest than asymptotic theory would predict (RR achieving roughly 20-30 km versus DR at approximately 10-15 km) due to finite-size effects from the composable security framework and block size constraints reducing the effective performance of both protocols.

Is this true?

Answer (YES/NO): NO